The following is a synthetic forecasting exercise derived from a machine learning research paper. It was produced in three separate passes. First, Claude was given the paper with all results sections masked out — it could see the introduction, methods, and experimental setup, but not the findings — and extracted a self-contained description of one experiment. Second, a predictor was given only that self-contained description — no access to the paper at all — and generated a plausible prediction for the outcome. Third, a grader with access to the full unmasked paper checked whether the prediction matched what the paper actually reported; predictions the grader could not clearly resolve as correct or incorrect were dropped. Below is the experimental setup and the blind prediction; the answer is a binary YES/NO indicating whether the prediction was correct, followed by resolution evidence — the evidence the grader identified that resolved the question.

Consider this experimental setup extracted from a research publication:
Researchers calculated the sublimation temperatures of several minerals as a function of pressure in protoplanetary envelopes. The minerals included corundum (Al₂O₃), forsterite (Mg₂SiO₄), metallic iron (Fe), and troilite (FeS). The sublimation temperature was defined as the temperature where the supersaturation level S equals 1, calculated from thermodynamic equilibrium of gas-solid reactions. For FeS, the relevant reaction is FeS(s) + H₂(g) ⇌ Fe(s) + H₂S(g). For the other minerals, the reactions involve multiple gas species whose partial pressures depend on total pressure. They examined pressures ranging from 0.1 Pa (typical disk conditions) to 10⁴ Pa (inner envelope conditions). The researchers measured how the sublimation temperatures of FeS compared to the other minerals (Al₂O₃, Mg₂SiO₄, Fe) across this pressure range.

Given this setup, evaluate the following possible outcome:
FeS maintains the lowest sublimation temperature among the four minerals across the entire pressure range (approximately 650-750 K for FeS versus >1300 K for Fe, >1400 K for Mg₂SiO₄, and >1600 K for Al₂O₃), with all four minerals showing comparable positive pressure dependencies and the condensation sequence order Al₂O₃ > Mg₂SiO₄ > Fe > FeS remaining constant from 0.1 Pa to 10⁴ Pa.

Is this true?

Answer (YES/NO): NO